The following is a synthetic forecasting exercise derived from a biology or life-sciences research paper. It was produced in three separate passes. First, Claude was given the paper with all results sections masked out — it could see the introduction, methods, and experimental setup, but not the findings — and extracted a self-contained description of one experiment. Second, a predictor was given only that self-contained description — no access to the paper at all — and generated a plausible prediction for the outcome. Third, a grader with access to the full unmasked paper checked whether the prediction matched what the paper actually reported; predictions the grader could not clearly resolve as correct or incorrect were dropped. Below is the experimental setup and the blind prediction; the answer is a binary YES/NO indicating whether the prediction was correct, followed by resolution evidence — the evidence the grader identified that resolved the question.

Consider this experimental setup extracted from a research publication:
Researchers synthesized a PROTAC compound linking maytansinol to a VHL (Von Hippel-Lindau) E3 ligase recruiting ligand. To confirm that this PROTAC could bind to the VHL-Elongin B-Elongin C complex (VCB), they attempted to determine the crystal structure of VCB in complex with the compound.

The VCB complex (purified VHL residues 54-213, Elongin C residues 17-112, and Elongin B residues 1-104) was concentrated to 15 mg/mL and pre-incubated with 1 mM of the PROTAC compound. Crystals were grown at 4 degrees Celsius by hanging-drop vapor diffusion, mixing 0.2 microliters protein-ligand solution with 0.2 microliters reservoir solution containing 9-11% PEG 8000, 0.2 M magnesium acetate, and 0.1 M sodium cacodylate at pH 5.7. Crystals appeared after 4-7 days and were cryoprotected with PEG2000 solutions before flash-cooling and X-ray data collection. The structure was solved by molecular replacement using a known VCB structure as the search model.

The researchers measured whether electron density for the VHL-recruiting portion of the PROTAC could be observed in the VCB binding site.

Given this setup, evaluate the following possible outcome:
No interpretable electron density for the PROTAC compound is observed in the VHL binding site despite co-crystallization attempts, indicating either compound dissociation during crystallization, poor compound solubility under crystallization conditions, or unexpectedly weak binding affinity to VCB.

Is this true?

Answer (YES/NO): NO